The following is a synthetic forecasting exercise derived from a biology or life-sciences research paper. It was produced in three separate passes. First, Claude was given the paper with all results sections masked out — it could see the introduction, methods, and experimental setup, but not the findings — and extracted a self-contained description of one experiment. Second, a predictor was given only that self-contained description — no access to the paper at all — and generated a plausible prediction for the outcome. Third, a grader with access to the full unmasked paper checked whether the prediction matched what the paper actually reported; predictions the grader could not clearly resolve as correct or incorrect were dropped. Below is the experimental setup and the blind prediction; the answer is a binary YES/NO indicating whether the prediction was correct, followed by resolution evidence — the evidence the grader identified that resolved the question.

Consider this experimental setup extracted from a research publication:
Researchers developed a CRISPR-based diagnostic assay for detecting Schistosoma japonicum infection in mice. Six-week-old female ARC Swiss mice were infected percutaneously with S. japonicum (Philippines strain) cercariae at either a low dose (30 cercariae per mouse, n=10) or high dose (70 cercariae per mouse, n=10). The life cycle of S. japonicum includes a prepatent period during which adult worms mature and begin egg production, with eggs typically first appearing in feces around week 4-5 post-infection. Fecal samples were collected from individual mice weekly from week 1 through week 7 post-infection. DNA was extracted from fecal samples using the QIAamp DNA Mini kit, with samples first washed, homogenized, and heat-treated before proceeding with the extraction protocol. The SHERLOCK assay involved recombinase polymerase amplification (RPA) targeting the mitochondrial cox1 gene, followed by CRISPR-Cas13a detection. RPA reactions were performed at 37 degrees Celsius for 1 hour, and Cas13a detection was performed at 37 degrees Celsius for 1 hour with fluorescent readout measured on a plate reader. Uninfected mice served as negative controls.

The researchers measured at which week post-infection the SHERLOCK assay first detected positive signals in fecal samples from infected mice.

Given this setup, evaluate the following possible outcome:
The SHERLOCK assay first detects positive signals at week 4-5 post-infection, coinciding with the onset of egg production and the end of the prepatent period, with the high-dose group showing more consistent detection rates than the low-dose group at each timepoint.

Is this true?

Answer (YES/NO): NO